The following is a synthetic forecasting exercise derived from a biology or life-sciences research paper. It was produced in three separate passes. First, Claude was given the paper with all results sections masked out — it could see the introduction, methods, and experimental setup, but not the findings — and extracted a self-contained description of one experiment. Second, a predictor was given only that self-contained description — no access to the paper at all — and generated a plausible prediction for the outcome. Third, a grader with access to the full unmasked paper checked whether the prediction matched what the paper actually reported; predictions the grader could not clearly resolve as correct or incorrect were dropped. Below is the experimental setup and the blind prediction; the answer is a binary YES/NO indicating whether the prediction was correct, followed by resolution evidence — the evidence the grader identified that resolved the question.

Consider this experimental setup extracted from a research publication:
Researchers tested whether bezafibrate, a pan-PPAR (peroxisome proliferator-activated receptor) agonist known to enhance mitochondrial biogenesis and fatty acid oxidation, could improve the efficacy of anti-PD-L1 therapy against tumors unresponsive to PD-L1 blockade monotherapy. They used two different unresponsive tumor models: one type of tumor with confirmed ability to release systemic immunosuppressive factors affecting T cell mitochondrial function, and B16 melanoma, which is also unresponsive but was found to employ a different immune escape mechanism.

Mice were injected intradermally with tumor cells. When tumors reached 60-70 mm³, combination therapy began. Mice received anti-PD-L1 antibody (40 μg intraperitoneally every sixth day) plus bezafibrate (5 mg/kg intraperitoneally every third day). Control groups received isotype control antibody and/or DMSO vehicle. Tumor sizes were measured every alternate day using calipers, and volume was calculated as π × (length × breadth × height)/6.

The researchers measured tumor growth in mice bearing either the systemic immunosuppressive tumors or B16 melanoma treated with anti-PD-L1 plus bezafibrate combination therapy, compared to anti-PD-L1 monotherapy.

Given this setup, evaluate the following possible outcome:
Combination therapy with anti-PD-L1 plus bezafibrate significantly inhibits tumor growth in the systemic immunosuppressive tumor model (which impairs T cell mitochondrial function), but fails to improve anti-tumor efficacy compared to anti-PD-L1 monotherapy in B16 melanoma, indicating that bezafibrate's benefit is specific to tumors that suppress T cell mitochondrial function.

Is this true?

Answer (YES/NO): YES